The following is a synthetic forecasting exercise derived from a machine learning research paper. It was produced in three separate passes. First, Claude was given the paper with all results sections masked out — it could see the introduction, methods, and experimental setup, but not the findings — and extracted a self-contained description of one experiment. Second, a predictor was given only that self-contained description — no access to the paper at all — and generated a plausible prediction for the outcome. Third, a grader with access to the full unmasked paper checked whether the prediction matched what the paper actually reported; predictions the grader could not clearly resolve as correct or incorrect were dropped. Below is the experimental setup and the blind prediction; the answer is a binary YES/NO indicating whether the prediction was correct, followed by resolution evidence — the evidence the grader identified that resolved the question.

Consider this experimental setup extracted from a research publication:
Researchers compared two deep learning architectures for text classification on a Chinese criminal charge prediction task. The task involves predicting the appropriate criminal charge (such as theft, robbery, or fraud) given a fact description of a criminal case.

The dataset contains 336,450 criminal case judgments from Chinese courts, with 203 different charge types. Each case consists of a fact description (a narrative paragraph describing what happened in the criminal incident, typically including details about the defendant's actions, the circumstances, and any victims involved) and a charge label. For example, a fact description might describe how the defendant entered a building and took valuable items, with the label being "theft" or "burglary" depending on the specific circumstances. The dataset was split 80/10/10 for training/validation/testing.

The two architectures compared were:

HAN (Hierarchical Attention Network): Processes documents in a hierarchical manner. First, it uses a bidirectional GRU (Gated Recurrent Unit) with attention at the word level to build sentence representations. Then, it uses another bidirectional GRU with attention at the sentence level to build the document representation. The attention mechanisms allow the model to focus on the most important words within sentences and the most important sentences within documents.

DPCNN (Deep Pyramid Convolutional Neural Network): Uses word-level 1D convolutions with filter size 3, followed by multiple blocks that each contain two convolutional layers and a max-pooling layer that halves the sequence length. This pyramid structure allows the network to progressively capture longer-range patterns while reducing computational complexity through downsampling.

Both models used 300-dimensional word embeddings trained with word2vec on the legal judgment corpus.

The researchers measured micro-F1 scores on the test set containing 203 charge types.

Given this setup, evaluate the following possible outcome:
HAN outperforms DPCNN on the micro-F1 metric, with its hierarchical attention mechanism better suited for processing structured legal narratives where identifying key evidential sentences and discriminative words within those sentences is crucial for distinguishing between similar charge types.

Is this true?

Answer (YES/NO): NO